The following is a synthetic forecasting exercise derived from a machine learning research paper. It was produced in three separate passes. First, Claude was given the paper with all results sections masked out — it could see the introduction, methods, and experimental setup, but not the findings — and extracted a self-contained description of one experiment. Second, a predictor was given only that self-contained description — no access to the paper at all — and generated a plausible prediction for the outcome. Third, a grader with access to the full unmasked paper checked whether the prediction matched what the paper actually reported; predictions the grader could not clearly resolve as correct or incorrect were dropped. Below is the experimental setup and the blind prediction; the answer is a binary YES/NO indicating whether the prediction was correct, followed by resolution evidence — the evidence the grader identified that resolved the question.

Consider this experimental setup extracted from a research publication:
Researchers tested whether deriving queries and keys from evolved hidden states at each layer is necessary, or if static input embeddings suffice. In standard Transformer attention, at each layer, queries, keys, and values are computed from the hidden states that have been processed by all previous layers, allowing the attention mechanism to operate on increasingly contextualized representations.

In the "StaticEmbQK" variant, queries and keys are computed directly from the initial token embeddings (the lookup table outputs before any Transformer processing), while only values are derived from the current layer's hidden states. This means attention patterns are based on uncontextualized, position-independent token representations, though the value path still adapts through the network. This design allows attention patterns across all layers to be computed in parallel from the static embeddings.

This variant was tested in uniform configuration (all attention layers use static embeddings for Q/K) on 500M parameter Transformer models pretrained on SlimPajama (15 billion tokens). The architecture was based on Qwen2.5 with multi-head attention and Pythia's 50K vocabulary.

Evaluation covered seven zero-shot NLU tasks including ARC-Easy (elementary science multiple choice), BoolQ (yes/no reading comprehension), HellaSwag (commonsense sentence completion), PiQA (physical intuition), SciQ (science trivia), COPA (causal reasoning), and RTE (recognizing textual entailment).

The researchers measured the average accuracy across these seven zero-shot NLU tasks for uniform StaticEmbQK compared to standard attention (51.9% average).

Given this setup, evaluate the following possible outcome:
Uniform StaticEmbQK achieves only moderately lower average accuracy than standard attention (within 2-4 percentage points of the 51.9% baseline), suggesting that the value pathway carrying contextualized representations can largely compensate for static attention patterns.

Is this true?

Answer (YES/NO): YES